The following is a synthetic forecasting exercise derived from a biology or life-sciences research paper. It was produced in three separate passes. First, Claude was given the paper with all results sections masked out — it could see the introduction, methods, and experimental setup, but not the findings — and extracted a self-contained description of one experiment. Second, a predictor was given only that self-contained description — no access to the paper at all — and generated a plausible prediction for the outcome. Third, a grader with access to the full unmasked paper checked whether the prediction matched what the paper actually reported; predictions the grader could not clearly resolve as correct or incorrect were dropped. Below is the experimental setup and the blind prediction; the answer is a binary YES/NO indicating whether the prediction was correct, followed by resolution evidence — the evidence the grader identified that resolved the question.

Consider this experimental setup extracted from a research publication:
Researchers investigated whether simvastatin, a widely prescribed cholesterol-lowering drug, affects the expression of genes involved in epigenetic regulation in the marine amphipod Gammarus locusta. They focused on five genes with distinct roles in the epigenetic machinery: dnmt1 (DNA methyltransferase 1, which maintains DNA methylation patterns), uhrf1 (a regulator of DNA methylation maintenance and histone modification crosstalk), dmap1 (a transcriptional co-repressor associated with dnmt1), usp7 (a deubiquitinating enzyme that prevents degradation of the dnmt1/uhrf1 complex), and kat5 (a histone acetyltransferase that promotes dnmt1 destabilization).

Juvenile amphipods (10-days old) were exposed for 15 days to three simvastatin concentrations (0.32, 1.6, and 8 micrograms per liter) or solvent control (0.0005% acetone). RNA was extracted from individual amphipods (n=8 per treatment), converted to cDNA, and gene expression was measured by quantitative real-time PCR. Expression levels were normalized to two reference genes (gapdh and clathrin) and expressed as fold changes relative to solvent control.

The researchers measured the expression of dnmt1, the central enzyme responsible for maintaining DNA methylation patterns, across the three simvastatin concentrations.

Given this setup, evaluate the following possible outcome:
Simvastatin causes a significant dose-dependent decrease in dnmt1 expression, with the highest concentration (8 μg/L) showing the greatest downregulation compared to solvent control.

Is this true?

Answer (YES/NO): NO